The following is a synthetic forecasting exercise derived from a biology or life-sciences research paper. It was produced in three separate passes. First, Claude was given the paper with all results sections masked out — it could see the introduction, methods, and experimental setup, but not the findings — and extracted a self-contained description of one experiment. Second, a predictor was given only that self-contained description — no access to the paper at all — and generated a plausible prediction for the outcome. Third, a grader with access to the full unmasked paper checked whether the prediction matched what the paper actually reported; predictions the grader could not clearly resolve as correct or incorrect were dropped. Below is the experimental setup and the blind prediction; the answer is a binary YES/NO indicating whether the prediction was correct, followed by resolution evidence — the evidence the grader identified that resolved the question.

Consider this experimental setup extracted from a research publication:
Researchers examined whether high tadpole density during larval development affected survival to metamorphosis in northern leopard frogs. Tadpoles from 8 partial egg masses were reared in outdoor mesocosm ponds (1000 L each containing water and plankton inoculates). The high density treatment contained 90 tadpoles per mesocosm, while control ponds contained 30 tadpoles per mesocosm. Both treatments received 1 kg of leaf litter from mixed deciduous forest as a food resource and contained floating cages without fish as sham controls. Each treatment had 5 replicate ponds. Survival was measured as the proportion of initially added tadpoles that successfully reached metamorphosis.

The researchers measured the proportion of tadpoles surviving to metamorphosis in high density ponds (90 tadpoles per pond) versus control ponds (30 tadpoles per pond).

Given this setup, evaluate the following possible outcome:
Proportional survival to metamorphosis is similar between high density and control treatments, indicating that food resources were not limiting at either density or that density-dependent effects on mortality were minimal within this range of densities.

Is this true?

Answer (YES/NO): NO